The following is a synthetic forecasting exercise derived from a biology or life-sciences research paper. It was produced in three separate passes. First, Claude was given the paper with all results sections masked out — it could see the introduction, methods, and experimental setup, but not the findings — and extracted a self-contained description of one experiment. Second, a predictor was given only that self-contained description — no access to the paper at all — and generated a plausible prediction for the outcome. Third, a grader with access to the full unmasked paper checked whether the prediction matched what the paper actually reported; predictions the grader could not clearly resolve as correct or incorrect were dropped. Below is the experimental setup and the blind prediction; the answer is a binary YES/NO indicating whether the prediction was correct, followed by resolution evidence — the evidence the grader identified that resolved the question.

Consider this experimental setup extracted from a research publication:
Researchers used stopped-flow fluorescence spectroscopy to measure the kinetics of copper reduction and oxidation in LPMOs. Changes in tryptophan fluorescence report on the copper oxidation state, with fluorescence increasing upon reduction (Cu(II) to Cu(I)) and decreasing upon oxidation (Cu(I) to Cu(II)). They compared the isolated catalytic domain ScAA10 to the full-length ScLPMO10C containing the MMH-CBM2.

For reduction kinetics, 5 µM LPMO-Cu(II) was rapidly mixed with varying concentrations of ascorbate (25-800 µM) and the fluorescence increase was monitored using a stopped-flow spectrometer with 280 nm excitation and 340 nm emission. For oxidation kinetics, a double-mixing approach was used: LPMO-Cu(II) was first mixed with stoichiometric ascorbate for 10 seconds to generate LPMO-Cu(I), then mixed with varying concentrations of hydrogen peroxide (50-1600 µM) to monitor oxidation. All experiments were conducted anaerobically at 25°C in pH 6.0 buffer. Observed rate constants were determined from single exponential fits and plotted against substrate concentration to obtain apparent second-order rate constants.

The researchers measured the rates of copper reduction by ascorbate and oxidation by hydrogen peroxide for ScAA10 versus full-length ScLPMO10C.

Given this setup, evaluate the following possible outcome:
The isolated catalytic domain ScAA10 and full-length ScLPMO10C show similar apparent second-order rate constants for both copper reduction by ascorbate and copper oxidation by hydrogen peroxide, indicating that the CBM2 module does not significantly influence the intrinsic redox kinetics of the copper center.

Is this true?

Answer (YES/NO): NO